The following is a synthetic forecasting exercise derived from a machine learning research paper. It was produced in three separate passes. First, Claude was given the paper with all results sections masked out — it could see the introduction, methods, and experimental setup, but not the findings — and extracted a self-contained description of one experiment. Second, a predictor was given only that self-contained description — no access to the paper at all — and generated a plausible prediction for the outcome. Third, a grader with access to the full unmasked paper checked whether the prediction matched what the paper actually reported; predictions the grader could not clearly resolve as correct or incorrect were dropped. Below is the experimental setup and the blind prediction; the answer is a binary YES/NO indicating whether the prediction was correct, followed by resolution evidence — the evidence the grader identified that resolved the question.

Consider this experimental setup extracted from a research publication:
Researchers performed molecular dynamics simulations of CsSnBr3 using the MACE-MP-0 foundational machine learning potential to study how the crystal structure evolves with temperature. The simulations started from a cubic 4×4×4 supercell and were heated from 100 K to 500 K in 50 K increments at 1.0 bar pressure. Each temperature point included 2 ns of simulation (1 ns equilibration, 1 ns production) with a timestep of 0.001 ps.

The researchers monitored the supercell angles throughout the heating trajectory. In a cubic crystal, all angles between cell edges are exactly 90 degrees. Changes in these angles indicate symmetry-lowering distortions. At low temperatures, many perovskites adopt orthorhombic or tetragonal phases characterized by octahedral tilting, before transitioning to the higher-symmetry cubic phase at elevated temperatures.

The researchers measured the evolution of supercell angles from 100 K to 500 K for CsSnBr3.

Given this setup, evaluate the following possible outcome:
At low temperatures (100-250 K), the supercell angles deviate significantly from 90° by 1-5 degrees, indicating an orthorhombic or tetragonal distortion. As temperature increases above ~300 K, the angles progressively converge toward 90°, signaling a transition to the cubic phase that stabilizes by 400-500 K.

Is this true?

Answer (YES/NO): NO